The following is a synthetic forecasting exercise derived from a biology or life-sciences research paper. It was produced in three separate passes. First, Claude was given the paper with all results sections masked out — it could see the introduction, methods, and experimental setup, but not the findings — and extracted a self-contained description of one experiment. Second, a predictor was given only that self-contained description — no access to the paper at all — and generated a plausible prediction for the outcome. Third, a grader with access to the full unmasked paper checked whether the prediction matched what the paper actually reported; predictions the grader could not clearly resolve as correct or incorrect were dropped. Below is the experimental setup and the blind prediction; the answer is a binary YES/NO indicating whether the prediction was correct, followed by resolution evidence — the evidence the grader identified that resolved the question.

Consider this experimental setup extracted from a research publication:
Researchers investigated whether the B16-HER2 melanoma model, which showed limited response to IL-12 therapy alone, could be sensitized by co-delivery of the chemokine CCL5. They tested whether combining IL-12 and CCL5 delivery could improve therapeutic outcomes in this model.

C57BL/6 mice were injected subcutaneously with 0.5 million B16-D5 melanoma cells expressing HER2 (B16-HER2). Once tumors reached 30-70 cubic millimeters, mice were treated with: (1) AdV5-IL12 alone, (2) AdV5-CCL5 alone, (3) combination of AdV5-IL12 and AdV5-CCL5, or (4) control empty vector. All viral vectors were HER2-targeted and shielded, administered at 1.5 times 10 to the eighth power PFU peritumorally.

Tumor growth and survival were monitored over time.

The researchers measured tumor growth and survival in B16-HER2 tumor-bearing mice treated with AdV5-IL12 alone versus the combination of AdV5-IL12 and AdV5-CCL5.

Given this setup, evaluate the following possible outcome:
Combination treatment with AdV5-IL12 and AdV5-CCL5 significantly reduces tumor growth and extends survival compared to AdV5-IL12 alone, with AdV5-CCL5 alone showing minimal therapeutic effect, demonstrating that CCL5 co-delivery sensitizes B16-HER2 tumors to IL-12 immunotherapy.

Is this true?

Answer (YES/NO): YES